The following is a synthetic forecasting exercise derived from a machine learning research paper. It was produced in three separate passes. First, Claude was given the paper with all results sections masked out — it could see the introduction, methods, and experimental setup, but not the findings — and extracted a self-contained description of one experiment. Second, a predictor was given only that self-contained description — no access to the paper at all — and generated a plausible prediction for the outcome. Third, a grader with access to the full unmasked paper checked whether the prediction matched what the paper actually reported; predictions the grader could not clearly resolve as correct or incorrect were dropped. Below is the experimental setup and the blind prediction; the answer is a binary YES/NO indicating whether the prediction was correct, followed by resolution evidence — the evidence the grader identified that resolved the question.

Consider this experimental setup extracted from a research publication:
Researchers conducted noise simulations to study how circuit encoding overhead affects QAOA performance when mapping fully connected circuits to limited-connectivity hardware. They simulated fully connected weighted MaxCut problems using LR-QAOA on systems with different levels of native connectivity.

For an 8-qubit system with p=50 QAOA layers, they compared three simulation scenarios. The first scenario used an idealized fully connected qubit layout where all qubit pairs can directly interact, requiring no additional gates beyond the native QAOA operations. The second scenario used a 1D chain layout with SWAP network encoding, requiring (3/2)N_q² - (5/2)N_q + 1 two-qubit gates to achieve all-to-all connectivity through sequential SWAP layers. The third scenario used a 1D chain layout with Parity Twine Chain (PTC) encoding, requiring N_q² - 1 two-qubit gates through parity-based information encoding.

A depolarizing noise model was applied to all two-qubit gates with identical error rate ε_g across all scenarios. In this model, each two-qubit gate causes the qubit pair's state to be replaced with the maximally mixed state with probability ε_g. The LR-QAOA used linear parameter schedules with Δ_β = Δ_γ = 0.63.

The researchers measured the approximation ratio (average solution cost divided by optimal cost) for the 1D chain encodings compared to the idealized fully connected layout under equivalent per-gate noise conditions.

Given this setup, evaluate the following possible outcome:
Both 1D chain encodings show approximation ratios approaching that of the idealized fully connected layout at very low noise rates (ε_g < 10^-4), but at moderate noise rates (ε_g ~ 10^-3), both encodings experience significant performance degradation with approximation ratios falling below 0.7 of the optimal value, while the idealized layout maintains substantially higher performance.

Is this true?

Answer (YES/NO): NO